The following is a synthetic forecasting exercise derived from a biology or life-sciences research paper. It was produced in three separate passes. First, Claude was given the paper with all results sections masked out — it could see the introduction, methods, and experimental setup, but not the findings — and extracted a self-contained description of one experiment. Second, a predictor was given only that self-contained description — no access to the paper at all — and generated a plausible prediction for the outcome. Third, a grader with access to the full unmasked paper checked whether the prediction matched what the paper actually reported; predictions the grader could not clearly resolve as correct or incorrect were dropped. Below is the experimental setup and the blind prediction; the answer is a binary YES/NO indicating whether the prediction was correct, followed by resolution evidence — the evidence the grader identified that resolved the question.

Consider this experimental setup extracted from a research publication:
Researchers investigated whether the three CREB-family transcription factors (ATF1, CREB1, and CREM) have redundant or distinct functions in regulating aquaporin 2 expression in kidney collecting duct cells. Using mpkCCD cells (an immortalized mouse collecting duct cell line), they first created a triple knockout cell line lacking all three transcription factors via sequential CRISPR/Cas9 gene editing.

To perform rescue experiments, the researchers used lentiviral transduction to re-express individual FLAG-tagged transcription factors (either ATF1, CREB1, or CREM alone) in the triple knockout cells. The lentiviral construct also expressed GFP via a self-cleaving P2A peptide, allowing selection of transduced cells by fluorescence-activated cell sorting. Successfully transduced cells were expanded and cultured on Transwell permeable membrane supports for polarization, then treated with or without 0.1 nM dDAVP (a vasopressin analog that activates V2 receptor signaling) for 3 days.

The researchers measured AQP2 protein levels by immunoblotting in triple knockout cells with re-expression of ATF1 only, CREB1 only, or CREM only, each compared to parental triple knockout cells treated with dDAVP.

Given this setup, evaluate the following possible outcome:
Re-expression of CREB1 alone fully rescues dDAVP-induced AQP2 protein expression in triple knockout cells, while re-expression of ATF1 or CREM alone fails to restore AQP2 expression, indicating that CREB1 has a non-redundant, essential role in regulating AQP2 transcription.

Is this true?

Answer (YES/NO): NO